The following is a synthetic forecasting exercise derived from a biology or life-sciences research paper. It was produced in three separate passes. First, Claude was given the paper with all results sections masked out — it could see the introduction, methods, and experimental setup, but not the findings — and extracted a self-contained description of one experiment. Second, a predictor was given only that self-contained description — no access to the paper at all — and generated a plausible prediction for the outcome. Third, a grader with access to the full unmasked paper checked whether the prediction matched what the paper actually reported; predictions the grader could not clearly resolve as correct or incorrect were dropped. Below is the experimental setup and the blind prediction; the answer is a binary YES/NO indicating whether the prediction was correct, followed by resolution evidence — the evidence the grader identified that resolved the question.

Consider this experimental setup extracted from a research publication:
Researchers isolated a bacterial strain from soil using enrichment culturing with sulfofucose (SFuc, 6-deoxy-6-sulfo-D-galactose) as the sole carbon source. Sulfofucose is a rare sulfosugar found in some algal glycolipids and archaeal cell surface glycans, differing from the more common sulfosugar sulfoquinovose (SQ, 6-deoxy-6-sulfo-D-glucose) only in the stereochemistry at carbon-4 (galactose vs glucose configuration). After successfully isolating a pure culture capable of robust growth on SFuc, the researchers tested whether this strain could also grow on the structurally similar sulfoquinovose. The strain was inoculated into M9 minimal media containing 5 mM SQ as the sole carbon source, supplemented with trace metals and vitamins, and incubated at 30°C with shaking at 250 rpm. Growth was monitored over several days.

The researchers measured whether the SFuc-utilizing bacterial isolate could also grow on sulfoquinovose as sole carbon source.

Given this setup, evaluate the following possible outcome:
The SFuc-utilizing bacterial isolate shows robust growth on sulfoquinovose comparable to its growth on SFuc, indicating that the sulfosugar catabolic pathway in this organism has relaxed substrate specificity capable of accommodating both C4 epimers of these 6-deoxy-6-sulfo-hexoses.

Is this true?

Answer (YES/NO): NO